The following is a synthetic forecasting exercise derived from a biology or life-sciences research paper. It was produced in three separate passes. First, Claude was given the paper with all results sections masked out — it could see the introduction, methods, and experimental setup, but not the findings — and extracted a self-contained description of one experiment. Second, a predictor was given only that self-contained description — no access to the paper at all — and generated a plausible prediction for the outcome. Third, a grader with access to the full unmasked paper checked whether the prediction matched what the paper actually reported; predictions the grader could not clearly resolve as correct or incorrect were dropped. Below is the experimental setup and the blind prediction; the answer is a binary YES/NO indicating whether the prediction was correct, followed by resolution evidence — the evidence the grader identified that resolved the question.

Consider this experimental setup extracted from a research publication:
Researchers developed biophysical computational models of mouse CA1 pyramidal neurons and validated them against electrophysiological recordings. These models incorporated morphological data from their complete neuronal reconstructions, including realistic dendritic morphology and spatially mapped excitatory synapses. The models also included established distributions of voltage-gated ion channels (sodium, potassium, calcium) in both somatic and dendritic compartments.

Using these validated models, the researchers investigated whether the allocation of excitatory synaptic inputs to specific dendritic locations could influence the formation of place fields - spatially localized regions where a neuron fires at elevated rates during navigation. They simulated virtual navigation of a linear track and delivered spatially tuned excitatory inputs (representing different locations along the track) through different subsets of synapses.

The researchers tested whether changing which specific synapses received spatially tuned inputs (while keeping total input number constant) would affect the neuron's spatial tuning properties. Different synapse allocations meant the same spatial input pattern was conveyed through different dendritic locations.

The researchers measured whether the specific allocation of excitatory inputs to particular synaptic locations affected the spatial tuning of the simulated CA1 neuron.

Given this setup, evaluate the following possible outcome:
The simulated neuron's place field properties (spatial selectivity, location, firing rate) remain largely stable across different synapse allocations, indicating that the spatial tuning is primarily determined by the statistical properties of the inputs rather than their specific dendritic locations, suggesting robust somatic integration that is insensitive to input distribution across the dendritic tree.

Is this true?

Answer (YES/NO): NO